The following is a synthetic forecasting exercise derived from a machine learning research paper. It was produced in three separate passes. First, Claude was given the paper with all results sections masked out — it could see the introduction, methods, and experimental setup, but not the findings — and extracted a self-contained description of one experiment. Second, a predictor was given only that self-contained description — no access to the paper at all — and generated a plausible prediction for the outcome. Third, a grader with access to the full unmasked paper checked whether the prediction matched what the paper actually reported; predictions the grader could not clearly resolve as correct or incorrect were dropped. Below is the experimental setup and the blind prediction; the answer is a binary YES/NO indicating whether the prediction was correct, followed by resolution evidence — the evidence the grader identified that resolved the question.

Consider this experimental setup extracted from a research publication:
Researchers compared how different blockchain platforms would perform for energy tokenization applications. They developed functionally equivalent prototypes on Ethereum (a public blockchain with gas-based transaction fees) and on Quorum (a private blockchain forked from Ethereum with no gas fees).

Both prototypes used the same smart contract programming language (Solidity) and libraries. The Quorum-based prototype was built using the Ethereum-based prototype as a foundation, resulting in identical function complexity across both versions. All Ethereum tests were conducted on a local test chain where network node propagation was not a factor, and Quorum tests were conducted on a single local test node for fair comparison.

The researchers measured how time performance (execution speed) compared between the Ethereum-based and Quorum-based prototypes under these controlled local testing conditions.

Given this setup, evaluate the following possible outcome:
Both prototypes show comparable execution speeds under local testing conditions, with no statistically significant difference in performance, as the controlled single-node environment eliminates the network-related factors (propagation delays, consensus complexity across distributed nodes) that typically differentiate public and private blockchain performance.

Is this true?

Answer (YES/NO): YES